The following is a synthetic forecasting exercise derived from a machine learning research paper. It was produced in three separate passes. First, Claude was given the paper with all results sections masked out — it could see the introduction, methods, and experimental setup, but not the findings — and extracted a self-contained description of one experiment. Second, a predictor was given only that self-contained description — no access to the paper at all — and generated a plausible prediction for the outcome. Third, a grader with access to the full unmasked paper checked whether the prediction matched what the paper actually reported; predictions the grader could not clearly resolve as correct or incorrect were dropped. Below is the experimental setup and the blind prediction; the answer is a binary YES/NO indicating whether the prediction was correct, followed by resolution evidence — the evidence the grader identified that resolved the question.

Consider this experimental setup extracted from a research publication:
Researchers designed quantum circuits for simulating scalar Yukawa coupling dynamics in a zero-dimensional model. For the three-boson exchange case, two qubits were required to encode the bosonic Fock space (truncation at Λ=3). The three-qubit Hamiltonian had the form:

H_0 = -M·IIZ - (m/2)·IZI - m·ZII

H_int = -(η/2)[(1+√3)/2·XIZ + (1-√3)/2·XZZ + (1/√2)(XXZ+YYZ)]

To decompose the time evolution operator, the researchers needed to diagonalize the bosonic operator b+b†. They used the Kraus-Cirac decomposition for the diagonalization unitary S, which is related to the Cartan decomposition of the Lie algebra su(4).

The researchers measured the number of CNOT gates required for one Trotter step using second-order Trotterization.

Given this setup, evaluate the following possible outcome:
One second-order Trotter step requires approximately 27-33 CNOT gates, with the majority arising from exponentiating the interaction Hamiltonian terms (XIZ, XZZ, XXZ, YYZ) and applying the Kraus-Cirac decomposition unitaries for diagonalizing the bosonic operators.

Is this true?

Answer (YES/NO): NO